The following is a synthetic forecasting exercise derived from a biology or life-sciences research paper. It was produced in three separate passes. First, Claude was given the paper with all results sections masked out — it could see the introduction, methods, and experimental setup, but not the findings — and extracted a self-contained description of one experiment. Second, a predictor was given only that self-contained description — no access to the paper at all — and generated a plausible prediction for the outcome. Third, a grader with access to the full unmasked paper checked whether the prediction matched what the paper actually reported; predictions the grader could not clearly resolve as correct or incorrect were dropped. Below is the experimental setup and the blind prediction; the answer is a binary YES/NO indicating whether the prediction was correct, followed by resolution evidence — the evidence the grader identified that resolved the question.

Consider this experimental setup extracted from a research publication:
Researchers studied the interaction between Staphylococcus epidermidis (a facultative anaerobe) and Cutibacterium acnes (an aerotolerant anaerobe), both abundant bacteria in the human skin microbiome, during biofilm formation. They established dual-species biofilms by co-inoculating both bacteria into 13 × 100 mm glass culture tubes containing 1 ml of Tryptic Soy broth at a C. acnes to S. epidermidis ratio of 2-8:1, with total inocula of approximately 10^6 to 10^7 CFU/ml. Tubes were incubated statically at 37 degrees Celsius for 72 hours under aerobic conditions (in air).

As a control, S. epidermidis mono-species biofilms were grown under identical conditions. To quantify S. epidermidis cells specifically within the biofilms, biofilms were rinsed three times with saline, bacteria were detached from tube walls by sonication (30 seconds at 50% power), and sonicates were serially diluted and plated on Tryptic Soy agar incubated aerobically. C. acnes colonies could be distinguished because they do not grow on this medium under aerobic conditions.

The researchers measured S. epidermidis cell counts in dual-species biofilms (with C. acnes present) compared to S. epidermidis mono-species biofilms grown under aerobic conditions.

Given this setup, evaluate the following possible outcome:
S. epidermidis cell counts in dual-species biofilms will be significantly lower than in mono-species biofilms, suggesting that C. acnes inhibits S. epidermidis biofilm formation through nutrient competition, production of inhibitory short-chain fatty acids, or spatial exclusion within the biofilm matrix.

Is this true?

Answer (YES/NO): NO